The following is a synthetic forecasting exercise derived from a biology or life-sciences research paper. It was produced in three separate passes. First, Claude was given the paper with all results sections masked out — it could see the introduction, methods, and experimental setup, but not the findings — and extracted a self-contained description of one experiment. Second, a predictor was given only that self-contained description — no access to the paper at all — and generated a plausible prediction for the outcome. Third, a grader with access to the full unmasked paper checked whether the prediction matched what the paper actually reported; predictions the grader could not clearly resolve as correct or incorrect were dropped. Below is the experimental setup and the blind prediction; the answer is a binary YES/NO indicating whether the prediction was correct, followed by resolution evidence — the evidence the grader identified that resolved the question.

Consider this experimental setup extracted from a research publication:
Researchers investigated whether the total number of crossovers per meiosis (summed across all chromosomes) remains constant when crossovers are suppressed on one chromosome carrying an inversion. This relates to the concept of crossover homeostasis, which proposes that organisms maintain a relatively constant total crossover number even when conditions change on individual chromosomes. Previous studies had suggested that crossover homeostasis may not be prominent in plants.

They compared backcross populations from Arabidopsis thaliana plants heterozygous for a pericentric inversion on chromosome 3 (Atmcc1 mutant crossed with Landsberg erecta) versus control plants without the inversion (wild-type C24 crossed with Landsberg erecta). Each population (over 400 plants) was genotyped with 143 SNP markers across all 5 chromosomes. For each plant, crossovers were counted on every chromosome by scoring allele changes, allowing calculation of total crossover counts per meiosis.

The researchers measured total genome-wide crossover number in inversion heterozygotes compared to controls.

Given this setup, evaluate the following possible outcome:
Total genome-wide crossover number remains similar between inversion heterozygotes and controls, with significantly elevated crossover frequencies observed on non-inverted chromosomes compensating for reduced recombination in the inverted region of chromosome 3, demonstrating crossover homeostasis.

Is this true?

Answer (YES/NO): YES